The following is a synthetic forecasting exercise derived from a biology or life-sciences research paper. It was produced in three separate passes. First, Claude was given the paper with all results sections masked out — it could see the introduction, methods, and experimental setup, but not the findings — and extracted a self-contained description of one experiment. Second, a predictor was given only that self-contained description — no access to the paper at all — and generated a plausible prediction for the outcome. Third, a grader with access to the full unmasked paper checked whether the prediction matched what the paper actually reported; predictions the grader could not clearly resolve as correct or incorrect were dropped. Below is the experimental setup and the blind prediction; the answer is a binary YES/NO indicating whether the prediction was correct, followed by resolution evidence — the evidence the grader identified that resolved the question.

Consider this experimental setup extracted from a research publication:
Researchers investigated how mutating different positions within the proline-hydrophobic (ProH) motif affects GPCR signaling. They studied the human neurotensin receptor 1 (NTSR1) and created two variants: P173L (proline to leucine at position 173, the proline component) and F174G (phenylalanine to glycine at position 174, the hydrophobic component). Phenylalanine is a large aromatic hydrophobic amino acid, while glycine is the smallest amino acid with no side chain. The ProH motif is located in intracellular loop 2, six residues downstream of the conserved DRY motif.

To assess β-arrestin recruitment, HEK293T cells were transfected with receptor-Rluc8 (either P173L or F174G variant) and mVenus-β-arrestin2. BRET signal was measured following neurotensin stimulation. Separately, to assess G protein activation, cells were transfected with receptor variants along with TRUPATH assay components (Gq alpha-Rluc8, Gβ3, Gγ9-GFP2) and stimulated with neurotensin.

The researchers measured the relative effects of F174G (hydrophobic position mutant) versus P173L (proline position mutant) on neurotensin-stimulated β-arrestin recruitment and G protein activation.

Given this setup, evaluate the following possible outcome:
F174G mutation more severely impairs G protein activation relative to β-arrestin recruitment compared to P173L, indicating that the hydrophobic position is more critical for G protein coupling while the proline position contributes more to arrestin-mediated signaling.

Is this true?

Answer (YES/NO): YES